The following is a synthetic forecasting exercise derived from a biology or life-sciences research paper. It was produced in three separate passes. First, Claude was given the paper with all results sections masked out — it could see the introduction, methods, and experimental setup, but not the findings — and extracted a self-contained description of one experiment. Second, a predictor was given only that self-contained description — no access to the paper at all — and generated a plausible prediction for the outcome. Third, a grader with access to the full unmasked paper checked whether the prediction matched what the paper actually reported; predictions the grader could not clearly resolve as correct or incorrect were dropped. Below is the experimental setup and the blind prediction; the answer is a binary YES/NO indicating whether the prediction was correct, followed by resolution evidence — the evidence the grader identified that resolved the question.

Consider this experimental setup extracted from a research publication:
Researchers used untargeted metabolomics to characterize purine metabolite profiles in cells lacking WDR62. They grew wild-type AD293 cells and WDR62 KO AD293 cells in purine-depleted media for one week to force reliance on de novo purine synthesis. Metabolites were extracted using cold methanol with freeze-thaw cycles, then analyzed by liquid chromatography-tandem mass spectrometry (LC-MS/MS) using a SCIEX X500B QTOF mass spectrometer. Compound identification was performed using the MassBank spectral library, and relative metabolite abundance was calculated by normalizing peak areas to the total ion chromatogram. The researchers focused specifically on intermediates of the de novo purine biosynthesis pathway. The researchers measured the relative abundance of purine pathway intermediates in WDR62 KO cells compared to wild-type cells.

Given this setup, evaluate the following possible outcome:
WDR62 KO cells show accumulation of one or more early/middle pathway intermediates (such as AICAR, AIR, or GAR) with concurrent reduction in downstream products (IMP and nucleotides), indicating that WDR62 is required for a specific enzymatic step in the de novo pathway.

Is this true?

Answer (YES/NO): NO